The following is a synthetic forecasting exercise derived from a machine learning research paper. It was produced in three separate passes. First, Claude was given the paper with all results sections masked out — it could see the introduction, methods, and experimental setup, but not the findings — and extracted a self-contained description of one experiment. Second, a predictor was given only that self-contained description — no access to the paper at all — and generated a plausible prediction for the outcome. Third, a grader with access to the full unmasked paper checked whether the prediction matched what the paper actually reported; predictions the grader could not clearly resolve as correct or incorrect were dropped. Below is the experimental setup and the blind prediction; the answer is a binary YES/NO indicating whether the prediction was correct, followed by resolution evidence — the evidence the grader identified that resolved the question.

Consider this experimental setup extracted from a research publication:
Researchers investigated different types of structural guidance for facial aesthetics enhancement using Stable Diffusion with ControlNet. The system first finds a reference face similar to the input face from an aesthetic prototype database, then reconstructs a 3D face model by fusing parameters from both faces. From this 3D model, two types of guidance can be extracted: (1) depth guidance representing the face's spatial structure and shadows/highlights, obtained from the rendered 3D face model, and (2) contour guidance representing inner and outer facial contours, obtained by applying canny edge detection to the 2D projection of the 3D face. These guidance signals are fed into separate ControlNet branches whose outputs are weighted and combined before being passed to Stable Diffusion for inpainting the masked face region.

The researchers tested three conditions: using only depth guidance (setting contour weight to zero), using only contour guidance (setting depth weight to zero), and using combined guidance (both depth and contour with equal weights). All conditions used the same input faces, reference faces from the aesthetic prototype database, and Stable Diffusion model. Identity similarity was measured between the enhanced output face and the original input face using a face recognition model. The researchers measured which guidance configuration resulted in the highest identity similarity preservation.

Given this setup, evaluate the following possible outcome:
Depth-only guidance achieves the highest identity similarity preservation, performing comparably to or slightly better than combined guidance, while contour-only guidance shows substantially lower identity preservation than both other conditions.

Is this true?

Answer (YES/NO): NO